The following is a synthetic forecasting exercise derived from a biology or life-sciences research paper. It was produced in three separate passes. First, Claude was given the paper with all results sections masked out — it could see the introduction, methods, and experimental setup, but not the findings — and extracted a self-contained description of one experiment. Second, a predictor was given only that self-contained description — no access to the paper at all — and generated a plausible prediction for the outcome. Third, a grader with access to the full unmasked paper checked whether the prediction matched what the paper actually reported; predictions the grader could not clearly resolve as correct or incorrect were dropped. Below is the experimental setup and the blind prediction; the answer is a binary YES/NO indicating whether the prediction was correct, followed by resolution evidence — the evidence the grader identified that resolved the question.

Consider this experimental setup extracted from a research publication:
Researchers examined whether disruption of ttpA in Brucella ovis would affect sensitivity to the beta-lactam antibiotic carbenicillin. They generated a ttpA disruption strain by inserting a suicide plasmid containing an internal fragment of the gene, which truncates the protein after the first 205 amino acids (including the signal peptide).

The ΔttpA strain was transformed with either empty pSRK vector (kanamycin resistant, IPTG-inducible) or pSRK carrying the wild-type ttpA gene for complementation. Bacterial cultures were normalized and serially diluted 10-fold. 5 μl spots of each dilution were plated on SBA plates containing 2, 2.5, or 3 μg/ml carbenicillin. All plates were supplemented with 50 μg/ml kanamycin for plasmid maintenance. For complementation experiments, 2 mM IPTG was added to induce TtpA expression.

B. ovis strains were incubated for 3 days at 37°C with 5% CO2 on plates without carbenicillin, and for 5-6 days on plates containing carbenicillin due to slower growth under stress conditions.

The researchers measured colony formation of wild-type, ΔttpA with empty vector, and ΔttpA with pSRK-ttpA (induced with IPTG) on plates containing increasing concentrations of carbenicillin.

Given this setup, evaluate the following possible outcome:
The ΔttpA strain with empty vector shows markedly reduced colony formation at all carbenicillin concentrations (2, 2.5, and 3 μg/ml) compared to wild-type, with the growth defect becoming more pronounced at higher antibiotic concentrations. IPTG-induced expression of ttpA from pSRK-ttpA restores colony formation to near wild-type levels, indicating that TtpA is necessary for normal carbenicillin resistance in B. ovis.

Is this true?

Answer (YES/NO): NO